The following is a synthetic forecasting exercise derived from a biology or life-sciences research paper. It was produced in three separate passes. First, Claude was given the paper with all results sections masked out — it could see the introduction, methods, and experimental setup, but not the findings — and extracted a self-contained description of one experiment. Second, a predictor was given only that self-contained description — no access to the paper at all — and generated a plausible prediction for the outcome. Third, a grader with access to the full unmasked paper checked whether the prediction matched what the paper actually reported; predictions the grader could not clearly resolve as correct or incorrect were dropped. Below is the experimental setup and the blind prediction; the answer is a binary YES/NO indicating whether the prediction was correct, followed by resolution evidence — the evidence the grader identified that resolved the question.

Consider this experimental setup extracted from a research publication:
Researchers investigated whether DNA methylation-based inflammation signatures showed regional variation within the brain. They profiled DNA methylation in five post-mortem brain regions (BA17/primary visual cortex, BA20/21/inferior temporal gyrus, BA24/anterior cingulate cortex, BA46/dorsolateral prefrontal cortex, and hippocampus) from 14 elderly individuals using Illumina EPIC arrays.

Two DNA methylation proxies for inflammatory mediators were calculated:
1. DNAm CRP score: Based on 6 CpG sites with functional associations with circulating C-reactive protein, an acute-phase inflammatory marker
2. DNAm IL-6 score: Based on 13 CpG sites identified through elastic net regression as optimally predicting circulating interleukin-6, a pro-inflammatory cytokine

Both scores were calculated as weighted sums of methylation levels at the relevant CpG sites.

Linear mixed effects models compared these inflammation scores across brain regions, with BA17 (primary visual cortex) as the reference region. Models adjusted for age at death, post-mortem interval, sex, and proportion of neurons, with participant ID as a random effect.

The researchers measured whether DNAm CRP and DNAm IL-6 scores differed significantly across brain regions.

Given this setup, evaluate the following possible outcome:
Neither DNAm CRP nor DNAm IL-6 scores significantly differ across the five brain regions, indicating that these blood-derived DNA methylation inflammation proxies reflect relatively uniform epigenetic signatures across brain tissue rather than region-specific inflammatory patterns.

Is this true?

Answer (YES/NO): NO